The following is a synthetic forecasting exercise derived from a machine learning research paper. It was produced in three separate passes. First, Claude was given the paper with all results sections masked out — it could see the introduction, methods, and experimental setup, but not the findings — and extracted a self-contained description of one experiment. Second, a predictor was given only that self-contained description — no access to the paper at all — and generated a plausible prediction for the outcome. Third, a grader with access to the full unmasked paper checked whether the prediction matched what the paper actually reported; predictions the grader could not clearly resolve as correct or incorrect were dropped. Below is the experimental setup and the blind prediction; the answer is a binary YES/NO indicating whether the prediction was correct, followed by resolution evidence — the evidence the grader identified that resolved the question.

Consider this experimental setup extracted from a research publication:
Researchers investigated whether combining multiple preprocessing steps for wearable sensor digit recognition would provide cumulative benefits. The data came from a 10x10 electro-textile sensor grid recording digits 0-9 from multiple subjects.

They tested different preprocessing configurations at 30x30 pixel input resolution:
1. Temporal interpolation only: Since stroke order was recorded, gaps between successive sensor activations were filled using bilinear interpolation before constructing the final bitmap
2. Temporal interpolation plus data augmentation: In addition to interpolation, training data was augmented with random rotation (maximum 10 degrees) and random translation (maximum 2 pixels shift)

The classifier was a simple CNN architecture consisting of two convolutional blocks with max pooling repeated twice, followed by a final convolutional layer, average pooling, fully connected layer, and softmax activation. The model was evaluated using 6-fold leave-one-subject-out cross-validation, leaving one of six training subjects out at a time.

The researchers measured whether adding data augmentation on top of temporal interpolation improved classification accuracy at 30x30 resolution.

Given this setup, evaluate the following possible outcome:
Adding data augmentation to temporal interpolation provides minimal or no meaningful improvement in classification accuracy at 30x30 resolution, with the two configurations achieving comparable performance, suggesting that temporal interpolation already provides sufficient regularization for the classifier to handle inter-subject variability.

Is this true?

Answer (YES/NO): NO